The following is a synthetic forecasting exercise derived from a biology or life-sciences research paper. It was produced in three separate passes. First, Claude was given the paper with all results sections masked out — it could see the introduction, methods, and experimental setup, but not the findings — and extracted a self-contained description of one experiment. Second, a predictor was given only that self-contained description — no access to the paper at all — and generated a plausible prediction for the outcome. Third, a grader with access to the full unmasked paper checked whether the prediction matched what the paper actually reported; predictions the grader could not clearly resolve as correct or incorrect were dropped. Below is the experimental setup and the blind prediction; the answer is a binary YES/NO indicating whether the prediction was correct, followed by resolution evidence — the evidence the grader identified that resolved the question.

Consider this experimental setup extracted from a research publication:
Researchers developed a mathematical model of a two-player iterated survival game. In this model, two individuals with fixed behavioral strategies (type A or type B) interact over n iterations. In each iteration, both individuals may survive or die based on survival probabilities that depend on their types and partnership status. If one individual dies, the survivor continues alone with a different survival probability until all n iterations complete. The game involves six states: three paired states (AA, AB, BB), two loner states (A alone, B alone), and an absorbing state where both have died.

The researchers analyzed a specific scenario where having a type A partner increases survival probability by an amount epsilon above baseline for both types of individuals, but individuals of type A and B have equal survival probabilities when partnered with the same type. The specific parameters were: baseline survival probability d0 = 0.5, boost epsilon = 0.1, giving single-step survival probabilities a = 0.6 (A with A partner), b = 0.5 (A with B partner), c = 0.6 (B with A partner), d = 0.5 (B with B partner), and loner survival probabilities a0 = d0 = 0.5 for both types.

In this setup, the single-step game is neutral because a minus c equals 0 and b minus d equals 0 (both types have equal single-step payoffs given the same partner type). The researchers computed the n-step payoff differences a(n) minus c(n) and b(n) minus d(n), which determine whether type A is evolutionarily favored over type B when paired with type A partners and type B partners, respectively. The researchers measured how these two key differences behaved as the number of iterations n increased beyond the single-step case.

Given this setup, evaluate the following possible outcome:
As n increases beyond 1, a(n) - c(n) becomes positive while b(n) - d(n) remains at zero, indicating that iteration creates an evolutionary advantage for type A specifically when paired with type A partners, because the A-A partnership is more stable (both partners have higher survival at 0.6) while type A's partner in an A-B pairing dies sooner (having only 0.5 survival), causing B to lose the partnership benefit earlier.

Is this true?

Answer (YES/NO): YES